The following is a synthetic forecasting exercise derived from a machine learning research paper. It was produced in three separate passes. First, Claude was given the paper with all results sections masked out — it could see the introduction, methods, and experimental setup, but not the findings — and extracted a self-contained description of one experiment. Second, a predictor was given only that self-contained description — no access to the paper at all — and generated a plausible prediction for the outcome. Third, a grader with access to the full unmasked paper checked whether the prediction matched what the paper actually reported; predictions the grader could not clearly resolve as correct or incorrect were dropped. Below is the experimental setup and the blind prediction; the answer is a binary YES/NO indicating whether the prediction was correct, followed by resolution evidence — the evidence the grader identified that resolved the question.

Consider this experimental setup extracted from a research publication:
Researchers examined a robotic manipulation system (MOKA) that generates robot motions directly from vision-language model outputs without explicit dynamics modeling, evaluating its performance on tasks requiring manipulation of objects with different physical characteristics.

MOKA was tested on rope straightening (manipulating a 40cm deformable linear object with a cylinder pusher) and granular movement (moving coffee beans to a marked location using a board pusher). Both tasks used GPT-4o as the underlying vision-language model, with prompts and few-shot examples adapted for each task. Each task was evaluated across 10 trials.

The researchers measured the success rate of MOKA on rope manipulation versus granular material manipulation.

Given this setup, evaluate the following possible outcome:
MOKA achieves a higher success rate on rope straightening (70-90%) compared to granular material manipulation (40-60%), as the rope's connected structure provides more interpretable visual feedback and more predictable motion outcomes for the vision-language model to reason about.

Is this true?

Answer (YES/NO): NO